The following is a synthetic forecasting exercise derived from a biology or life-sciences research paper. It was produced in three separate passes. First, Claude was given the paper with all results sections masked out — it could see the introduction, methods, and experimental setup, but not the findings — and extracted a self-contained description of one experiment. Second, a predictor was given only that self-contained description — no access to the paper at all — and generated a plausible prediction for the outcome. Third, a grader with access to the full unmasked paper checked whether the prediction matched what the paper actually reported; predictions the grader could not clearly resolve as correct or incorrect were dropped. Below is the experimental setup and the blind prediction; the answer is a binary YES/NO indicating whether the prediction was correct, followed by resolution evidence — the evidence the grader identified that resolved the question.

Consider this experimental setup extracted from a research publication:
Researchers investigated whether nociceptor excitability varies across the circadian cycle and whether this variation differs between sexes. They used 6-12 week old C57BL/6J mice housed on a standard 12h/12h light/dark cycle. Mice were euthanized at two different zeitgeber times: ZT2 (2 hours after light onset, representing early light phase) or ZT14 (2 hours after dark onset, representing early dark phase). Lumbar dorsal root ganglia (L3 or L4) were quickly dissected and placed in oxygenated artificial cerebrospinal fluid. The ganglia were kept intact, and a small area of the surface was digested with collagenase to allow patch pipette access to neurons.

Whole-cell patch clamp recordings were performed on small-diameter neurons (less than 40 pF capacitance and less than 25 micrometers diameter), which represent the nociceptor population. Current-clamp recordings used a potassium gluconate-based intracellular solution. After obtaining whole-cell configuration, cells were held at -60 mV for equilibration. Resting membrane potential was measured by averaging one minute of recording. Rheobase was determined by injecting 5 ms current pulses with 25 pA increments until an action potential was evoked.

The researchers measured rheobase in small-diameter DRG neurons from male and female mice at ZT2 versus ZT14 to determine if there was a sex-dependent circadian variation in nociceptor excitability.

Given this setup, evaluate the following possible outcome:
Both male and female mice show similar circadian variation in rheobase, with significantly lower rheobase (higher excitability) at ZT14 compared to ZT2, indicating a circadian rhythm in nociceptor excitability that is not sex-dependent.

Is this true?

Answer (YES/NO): NO